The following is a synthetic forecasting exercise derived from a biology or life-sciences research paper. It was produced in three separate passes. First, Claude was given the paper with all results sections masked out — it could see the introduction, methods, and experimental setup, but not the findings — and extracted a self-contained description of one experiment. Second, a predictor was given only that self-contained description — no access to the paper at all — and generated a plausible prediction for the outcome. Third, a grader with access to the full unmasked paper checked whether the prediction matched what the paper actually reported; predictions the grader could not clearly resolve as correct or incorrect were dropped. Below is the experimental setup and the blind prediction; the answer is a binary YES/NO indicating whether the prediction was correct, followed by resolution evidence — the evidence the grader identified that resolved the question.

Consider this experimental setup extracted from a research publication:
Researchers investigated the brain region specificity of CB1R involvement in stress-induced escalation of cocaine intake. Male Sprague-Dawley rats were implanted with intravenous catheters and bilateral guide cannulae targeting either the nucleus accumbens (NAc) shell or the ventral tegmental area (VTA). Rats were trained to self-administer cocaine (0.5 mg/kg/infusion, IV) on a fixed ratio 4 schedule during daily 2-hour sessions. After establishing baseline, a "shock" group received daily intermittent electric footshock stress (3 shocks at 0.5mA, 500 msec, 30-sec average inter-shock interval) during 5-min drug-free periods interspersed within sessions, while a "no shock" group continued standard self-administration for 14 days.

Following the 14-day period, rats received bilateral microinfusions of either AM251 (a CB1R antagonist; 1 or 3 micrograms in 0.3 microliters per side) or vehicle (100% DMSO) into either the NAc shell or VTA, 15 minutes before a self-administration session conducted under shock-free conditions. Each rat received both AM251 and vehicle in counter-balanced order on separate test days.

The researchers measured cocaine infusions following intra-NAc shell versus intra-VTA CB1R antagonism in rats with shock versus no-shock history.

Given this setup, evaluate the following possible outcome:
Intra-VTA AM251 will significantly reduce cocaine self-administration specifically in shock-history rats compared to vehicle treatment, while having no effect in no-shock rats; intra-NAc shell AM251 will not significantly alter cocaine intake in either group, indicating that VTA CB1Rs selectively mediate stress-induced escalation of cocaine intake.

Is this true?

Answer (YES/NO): NO